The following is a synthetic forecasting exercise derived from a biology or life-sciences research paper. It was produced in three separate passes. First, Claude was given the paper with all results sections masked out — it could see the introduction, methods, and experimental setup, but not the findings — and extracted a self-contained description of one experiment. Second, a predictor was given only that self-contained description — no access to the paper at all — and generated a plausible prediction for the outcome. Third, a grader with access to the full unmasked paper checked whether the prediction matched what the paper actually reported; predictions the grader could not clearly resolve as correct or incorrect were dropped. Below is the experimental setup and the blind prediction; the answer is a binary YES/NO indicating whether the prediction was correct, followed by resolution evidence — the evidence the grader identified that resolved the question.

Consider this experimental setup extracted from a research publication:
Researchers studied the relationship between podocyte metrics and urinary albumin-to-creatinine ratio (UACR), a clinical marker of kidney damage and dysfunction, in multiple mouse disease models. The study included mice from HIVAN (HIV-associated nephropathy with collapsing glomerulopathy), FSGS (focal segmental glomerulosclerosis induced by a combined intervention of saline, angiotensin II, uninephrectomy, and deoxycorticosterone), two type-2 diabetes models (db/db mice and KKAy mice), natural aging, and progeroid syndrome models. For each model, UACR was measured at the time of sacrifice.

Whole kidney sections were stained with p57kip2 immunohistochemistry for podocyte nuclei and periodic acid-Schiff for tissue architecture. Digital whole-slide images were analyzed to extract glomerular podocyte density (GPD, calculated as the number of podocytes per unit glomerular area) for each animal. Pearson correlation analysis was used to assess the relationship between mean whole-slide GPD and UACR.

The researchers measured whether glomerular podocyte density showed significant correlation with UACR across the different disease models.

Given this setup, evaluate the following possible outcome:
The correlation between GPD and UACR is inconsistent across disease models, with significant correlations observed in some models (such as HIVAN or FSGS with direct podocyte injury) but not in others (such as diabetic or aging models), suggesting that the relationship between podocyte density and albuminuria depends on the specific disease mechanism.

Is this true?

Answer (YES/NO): NO